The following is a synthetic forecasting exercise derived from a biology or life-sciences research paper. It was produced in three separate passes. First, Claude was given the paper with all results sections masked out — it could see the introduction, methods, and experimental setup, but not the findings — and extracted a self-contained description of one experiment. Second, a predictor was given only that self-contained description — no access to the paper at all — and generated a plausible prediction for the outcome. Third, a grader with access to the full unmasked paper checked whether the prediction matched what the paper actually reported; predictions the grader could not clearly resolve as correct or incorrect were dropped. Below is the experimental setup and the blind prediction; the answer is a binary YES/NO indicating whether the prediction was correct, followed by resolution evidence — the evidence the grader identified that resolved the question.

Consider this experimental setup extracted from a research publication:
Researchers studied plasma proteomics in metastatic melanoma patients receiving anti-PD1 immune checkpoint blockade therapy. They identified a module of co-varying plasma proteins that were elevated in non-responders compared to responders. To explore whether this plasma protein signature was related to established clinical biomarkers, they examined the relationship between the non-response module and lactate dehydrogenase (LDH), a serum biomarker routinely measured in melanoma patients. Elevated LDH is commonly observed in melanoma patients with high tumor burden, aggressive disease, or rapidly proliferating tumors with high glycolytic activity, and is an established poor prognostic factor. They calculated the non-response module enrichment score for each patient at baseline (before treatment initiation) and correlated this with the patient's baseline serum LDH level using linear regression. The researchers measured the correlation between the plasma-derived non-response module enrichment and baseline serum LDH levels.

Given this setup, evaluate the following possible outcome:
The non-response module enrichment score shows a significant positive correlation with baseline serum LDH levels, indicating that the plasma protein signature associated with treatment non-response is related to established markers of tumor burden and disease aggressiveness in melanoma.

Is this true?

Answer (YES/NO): YES